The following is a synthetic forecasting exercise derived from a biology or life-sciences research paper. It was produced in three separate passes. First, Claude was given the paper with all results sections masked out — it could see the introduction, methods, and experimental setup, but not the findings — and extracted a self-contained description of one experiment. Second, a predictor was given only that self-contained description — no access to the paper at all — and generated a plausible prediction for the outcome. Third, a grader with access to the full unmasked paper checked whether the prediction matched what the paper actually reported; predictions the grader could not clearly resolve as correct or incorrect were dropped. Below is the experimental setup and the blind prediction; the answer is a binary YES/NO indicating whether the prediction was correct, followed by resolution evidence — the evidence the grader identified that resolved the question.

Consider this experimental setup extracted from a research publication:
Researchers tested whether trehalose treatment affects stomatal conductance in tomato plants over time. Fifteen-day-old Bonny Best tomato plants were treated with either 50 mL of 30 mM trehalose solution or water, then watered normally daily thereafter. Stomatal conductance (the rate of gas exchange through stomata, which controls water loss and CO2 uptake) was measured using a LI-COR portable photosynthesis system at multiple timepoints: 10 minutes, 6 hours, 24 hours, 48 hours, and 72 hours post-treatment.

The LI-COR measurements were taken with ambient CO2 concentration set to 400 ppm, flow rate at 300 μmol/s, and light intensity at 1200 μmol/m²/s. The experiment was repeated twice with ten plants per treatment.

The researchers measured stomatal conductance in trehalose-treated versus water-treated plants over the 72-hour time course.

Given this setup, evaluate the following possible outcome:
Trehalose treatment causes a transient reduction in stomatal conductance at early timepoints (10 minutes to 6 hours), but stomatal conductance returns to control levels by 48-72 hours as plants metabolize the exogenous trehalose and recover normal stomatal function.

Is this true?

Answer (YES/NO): NO